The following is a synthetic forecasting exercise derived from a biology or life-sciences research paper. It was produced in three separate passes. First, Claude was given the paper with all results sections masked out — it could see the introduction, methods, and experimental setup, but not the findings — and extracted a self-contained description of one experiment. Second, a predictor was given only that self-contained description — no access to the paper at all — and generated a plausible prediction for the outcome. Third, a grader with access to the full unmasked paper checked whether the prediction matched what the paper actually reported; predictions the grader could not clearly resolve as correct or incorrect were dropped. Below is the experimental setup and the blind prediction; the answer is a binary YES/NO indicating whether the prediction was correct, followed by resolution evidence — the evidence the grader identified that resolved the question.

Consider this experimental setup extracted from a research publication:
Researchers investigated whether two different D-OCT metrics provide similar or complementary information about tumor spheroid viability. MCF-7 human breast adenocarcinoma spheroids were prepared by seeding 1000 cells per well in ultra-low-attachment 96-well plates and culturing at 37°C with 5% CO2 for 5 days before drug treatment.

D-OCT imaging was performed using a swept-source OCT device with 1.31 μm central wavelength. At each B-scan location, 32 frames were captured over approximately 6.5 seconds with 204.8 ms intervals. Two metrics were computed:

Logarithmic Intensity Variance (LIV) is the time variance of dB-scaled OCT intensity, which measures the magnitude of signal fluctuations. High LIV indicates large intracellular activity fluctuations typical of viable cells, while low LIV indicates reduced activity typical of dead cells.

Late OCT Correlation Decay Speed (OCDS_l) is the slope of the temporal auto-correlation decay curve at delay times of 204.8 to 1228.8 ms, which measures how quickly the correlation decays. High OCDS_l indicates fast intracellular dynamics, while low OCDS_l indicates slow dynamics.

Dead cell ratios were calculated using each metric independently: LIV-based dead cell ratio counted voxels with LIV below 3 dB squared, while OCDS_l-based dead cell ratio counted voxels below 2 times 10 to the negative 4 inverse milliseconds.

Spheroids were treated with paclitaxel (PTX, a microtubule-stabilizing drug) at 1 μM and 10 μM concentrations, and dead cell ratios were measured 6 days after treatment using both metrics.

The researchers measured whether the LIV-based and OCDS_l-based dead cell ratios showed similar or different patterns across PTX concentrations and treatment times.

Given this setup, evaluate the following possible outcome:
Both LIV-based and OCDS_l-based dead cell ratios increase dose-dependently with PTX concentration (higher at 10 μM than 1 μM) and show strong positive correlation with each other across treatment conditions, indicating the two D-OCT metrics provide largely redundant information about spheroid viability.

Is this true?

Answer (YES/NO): NO